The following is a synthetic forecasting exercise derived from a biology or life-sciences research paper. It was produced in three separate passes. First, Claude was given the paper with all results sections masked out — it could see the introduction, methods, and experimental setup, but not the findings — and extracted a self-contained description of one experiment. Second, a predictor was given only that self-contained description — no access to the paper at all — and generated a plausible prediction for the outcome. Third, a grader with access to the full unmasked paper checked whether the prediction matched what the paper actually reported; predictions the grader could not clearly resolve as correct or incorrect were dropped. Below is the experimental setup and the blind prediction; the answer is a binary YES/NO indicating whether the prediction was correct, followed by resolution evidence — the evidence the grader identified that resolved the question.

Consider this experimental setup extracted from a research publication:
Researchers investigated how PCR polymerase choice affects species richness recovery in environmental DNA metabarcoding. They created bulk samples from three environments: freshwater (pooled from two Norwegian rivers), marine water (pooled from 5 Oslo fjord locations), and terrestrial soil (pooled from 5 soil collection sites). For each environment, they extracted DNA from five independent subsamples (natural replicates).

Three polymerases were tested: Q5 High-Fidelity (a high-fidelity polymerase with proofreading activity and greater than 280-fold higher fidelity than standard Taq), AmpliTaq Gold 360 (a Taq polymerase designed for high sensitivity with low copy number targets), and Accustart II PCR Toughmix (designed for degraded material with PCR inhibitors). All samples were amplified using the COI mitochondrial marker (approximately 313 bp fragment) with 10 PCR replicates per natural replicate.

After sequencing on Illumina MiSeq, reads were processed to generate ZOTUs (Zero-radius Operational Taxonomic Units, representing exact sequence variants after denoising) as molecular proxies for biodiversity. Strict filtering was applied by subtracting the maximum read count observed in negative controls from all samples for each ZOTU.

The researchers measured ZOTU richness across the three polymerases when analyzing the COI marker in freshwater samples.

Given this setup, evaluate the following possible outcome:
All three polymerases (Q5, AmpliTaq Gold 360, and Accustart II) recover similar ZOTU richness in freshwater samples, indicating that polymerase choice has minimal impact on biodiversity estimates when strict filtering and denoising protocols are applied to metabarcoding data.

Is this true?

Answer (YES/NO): NO